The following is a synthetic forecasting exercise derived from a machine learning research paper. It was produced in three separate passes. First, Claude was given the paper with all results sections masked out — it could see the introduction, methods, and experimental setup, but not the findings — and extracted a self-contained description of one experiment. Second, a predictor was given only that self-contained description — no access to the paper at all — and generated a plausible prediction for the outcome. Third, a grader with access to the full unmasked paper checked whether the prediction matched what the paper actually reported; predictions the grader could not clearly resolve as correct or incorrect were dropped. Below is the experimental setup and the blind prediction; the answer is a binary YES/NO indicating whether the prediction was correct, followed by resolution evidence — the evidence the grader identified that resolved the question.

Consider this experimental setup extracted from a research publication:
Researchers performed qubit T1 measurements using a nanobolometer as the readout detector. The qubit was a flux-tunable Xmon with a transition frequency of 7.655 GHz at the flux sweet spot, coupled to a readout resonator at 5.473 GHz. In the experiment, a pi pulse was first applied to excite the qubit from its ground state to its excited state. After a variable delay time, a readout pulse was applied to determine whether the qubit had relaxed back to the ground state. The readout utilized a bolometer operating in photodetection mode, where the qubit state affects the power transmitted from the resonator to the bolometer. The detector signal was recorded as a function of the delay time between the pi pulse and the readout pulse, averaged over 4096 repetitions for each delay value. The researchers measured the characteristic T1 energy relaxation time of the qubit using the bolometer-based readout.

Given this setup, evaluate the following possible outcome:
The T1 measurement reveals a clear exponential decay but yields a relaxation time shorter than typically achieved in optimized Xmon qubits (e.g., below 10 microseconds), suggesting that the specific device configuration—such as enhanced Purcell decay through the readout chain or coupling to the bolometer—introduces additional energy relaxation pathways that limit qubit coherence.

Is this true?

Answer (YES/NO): NO